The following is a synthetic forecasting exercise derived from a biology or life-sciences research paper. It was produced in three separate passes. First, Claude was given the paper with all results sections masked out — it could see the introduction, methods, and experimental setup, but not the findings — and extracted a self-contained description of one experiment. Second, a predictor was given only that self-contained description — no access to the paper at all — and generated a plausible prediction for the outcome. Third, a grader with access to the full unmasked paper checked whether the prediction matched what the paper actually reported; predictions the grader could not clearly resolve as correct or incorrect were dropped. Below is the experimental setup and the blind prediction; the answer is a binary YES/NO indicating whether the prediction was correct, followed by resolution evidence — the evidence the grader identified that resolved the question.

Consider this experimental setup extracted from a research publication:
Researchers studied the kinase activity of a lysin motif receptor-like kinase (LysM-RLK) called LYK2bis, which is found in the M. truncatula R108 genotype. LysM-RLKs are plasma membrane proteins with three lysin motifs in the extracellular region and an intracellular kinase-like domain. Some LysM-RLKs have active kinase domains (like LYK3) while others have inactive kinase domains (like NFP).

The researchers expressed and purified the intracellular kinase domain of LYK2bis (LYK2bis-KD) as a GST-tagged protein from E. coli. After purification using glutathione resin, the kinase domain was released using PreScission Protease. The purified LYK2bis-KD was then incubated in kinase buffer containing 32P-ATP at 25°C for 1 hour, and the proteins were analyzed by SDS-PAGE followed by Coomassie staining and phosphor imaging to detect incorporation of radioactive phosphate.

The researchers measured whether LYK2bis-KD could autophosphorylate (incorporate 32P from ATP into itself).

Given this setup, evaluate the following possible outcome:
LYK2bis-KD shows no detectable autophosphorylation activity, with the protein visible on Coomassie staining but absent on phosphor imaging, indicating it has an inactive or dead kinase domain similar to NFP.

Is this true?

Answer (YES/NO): NO